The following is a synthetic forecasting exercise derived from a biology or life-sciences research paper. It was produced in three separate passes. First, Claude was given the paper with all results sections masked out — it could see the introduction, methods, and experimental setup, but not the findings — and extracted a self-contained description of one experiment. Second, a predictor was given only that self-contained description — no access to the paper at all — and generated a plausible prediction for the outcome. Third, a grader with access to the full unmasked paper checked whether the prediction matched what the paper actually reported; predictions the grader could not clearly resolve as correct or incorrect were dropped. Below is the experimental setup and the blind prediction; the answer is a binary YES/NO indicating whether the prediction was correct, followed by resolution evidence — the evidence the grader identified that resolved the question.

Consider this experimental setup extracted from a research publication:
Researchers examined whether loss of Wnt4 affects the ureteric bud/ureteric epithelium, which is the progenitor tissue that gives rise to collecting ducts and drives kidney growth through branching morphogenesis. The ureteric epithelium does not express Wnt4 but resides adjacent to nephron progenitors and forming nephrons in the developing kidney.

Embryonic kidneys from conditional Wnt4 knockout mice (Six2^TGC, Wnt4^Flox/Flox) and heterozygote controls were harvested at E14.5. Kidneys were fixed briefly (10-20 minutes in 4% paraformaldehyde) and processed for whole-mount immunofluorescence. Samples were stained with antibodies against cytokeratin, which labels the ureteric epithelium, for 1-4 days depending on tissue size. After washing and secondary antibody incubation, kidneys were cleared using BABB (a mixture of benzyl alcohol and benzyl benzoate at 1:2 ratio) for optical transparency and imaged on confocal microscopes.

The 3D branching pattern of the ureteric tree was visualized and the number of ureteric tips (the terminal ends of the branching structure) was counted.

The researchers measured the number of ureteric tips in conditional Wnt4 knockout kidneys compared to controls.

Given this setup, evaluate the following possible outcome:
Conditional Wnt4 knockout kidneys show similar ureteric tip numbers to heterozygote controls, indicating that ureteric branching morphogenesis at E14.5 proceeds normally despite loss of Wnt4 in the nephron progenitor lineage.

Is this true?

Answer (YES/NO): NO